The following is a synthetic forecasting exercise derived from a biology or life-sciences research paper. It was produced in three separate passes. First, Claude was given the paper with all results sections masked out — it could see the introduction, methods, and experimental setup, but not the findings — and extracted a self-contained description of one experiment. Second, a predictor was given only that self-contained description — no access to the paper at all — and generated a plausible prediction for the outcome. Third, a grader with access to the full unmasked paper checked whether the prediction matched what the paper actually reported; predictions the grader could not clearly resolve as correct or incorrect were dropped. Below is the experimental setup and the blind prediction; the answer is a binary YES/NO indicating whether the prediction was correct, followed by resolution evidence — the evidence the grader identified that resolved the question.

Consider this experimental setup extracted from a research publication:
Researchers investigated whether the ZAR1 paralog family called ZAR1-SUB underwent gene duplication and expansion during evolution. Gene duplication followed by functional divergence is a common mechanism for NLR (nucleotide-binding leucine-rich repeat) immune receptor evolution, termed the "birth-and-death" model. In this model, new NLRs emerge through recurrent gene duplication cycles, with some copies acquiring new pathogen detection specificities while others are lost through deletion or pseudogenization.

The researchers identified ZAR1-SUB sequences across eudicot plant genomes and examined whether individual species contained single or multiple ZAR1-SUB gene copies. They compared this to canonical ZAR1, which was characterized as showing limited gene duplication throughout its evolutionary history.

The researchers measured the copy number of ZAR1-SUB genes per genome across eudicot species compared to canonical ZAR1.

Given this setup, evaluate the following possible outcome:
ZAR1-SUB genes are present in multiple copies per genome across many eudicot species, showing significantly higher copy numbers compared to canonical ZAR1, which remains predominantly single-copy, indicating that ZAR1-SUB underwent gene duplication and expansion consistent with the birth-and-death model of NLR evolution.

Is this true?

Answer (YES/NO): YES